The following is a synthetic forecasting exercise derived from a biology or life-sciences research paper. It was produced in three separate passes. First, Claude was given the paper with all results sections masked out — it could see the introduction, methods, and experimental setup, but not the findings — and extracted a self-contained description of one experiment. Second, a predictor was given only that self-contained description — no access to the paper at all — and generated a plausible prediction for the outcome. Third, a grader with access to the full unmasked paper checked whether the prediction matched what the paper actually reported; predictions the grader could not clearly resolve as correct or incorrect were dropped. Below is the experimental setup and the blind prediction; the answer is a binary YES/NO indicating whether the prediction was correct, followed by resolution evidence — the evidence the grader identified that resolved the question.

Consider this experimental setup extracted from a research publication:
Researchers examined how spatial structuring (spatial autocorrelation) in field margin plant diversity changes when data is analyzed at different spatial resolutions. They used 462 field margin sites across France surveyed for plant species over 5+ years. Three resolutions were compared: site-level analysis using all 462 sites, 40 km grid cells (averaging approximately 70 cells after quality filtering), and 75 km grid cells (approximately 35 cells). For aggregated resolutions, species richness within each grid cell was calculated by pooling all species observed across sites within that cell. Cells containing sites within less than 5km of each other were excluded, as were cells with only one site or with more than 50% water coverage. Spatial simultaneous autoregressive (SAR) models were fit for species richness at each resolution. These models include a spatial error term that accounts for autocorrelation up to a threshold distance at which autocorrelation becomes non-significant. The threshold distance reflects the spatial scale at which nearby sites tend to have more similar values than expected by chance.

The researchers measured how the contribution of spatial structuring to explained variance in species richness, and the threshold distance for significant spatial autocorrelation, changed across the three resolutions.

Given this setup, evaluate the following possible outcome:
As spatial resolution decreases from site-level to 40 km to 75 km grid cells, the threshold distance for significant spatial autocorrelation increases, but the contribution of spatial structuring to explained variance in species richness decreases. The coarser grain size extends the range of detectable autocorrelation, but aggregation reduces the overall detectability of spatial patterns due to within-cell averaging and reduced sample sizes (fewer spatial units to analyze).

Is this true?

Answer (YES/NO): NO